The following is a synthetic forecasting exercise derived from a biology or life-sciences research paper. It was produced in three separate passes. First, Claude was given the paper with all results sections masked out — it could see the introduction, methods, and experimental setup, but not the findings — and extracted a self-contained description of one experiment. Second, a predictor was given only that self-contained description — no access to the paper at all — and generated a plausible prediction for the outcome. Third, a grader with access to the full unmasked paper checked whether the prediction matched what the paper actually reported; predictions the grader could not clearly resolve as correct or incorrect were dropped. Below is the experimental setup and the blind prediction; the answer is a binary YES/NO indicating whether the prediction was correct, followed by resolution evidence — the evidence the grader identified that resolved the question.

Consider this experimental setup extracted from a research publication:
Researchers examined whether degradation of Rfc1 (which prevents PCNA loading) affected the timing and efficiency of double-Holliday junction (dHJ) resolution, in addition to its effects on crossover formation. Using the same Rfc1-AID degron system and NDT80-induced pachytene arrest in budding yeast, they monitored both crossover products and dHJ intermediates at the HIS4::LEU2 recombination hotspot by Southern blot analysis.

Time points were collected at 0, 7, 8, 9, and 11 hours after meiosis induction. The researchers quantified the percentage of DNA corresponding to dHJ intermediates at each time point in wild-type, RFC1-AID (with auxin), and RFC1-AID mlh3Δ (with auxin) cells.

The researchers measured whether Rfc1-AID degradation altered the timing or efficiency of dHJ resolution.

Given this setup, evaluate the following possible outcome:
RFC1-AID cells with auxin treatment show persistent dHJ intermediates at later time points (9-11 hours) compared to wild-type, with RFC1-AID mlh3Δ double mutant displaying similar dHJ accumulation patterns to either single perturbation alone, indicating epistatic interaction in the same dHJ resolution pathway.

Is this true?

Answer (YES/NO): NO